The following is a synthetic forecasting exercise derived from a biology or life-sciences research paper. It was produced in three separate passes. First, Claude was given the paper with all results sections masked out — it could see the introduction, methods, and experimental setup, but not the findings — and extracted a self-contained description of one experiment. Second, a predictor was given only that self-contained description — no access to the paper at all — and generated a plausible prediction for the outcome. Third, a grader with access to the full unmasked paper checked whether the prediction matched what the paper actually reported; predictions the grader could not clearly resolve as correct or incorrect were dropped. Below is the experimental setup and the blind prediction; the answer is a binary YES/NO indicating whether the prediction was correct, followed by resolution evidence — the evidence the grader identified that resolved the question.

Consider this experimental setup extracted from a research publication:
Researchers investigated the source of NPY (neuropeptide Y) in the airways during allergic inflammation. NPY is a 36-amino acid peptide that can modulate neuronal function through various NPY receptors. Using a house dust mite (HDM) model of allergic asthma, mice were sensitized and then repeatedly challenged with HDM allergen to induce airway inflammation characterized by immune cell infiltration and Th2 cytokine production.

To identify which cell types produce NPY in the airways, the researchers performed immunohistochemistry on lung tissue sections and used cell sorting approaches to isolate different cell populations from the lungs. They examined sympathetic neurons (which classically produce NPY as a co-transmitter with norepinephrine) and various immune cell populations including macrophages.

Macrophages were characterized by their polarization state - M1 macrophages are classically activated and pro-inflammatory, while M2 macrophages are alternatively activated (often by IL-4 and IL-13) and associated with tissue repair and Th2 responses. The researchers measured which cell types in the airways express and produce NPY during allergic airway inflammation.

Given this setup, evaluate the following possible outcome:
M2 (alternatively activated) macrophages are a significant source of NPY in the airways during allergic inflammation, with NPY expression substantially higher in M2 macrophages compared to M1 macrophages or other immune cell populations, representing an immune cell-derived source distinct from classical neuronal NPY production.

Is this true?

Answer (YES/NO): YES